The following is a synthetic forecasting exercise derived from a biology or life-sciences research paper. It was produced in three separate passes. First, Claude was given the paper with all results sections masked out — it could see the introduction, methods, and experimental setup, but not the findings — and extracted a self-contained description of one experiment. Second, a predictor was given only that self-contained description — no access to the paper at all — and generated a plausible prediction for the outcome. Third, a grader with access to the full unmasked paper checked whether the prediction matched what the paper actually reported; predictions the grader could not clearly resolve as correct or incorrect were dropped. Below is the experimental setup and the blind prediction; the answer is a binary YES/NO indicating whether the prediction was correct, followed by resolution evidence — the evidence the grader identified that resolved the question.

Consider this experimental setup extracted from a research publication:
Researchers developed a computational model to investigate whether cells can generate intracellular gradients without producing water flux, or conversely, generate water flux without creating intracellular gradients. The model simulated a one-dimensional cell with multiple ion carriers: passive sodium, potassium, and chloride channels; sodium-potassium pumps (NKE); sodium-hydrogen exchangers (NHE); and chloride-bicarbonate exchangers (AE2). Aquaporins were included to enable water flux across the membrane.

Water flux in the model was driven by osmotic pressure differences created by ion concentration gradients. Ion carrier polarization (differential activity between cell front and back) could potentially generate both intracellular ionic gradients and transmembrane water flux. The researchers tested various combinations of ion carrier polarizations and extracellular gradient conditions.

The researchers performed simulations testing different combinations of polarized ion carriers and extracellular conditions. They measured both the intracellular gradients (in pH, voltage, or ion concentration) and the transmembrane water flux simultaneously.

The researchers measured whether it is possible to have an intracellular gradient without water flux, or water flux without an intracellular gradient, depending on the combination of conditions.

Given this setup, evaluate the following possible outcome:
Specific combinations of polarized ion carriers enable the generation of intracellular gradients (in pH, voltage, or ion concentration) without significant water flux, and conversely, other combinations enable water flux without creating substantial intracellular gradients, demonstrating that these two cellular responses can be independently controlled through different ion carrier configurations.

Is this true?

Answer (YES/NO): YES